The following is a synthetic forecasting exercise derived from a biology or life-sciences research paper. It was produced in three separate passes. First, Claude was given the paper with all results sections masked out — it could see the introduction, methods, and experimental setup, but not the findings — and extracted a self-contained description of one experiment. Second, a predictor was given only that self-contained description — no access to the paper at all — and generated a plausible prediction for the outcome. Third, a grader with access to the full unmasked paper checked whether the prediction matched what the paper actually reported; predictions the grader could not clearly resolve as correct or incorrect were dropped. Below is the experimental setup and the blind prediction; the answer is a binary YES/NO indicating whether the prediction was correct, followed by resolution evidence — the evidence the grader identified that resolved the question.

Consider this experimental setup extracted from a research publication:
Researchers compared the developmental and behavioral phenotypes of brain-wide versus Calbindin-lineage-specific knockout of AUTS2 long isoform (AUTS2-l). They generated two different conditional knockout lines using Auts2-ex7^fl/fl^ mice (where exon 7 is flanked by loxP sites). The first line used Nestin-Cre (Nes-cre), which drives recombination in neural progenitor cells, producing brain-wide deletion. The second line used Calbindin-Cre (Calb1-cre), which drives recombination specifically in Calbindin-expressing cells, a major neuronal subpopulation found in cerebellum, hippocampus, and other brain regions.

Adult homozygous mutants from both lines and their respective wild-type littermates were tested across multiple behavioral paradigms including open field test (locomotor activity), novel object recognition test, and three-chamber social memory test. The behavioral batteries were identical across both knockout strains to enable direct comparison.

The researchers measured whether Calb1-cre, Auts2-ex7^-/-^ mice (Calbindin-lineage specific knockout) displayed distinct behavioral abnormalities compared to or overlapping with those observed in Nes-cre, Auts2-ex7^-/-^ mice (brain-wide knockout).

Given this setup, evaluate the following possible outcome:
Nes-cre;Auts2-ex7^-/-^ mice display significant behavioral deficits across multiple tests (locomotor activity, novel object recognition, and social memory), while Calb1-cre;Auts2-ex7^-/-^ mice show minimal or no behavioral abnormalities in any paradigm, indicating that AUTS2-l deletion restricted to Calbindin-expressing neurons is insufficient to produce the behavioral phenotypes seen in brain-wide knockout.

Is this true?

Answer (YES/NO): NO